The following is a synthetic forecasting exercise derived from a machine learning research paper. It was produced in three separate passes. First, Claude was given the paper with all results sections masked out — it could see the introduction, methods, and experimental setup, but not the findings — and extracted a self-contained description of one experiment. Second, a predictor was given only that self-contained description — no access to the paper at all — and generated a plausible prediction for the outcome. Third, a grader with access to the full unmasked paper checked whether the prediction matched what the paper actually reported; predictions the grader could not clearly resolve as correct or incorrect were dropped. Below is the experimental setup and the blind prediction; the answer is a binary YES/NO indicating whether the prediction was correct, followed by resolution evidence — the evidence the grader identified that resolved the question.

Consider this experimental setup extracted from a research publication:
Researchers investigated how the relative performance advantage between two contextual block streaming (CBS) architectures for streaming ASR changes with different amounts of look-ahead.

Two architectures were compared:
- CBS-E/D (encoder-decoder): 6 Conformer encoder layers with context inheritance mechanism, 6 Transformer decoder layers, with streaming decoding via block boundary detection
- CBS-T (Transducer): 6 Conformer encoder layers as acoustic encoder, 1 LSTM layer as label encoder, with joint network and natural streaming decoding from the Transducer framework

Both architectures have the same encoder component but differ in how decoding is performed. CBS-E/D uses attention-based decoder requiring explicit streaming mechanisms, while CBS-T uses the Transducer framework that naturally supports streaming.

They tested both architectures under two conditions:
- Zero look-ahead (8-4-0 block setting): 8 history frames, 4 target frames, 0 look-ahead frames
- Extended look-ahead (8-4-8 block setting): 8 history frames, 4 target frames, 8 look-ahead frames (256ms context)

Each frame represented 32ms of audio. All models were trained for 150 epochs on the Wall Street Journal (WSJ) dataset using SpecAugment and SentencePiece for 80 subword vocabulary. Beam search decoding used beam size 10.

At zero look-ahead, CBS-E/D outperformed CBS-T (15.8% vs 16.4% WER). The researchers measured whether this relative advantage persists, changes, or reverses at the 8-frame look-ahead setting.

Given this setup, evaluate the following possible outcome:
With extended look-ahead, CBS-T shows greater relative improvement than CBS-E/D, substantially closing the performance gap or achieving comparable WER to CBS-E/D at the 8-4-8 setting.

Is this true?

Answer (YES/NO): YES